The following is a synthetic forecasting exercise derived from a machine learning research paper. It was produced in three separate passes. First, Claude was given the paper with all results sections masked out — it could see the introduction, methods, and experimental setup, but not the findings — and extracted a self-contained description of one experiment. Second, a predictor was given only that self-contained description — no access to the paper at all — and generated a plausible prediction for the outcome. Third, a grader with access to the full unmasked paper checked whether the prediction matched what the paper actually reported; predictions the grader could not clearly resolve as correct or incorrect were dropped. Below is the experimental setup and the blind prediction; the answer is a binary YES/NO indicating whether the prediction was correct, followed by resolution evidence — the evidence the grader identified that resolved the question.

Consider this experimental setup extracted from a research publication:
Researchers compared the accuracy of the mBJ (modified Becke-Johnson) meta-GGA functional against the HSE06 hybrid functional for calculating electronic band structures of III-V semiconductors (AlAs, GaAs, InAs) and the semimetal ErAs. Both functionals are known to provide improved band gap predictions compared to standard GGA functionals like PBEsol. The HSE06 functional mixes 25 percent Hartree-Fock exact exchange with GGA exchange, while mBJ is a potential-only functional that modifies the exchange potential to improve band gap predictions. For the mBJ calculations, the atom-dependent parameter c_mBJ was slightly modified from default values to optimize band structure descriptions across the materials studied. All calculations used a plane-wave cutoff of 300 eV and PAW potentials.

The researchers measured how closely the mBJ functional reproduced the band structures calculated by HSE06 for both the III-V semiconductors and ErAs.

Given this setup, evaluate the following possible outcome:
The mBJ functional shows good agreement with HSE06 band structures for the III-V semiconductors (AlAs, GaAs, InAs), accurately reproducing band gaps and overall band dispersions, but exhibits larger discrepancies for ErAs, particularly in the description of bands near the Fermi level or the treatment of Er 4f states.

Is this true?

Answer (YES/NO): NO